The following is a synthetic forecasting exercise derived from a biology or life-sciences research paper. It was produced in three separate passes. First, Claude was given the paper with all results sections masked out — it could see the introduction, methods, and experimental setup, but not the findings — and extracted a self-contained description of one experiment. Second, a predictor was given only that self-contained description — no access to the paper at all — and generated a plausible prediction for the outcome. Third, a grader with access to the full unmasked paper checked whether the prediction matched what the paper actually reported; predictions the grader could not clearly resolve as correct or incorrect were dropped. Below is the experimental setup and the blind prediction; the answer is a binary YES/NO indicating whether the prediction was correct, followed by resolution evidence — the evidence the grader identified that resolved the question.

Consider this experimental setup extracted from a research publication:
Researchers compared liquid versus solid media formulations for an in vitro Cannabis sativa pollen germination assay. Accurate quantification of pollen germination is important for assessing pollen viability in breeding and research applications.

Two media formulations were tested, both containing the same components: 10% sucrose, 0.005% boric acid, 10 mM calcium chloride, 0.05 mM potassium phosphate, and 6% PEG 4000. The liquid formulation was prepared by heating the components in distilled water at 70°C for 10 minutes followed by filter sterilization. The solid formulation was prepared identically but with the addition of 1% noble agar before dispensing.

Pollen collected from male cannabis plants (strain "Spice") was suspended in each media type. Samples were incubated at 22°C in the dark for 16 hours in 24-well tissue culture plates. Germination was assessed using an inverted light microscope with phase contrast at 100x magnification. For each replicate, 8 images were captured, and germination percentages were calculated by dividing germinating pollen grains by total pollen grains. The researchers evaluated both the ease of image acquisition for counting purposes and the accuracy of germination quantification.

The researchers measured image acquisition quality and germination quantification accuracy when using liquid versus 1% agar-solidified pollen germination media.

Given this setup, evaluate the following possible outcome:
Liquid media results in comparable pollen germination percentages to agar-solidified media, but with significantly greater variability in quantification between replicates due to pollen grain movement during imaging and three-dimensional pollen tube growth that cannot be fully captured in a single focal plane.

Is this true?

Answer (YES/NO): NO